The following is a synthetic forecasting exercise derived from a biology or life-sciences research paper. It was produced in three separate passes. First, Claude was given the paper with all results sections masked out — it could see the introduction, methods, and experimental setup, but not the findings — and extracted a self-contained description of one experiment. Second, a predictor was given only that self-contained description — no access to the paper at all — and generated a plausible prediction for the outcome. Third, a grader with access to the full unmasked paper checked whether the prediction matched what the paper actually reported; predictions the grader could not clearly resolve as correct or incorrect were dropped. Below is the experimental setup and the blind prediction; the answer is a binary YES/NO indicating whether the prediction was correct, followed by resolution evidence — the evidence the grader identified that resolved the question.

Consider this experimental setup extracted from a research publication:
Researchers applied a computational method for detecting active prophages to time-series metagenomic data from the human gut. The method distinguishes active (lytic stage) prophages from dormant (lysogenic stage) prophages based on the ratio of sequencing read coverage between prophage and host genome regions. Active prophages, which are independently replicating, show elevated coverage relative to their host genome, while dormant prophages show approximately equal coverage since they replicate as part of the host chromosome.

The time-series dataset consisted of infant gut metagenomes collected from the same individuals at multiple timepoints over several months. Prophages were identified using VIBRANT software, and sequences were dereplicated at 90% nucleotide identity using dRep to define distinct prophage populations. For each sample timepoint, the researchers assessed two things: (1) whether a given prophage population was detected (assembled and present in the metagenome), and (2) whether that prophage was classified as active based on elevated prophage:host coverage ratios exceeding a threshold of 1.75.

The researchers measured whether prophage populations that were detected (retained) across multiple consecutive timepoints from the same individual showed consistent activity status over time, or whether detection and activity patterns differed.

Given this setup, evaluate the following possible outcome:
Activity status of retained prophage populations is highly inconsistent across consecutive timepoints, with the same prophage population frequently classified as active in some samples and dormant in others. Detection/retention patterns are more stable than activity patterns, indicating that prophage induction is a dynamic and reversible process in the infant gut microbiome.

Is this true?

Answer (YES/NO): NO